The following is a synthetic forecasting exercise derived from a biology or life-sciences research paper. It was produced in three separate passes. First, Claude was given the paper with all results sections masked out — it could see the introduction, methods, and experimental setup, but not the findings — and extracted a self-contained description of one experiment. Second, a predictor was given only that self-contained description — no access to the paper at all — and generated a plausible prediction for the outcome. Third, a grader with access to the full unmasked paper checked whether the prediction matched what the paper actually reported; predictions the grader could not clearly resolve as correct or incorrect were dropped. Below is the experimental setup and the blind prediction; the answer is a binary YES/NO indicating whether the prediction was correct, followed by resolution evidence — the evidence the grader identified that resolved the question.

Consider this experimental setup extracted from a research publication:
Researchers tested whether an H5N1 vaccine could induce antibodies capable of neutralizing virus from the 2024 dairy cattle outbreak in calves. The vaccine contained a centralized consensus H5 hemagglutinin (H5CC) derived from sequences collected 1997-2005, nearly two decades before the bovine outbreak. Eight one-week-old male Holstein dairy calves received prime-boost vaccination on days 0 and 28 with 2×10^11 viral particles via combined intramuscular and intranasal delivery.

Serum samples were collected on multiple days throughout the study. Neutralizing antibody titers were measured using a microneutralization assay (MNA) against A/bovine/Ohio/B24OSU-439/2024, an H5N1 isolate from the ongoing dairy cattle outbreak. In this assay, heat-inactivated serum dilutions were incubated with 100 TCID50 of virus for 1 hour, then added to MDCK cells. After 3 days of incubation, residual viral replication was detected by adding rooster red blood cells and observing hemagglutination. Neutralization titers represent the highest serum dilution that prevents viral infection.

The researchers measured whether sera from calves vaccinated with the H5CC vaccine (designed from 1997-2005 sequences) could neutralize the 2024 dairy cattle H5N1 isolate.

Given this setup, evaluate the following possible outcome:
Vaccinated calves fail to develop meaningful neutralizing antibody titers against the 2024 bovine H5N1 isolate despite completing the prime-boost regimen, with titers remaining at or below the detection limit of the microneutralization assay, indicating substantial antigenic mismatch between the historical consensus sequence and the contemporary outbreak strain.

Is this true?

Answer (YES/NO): YES